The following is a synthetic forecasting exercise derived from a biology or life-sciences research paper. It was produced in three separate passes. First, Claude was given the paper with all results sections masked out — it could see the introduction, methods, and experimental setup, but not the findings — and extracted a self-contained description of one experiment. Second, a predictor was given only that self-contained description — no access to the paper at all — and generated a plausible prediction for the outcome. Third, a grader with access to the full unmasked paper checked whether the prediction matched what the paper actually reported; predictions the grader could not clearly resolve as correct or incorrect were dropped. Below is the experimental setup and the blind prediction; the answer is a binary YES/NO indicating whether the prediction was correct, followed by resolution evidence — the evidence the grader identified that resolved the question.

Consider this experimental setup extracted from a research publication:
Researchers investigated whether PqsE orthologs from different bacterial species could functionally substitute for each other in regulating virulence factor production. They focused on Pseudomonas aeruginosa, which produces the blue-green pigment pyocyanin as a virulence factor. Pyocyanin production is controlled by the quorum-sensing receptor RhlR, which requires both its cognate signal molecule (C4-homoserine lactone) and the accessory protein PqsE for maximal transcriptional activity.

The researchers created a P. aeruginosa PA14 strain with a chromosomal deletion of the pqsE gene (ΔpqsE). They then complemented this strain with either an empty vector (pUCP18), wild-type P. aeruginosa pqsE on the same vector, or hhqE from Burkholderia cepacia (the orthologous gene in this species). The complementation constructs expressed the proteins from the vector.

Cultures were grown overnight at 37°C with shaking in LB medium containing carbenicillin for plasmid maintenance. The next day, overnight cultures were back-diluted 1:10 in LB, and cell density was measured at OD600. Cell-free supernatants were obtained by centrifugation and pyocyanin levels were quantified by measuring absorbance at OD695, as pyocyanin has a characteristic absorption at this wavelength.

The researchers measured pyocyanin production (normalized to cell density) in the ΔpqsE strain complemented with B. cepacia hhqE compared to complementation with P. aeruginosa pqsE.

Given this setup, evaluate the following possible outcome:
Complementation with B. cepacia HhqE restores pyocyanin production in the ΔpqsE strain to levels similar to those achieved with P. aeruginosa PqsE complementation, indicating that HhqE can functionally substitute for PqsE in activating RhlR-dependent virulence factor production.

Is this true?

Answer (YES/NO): NO